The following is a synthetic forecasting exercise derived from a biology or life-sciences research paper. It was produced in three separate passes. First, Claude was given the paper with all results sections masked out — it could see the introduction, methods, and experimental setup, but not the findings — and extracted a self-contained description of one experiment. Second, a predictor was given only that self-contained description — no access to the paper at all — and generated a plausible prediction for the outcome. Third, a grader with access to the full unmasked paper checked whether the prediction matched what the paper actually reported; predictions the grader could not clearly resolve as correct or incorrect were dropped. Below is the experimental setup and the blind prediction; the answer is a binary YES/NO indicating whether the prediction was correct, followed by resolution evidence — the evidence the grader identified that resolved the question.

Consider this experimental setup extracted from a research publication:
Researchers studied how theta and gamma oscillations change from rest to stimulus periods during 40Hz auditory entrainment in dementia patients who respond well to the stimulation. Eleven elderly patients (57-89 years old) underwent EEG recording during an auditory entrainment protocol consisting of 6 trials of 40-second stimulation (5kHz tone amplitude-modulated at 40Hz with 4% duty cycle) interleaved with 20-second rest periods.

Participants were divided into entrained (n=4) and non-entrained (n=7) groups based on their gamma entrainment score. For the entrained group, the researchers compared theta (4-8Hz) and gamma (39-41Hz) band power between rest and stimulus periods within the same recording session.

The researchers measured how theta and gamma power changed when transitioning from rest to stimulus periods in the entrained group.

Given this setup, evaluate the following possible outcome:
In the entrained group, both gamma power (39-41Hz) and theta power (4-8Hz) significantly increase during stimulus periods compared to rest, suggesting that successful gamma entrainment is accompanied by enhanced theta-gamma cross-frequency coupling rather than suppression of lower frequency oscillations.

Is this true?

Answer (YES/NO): NO